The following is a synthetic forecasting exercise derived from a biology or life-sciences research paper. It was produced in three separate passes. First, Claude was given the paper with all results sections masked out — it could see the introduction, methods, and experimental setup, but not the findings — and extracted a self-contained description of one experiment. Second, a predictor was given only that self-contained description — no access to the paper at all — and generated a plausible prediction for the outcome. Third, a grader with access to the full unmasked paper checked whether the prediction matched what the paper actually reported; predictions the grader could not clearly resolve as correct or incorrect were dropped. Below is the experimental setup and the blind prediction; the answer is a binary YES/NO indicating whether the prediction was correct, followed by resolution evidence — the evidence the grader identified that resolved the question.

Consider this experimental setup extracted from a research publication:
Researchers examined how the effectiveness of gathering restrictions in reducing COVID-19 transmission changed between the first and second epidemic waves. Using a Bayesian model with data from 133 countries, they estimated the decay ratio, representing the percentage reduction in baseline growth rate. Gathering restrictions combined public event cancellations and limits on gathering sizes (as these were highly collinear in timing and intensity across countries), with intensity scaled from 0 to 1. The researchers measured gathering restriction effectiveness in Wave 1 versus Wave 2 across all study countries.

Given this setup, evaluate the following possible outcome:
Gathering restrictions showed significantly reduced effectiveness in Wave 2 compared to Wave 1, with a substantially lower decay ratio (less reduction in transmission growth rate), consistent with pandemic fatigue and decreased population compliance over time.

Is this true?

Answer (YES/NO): YES